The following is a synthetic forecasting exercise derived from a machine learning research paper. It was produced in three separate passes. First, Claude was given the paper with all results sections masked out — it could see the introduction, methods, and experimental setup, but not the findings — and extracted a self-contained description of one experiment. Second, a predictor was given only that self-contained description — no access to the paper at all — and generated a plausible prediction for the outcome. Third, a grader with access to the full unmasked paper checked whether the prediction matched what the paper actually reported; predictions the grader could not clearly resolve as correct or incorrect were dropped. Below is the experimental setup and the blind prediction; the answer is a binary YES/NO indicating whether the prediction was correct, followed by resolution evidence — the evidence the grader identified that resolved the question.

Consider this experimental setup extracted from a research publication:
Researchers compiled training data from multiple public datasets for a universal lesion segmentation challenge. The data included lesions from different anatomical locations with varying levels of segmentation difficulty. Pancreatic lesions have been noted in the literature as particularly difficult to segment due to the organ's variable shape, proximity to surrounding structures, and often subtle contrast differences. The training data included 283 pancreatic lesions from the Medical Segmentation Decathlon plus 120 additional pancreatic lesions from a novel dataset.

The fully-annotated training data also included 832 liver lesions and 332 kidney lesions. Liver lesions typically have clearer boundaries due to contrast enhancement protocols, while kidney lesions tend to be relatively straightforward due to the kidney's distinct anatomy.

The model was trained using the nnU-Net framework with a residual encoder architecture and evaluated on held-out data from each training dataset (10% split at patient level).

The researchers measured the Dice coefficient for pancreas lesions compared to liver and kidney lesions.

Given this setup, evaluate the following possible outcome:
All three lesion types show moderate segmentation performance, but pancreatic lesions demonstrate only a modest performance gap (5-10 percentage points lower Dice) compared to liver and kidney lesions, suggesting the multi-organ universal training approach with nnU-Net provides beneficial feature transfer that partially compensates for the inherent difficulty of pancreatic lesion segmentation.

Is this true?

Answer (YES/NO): NO